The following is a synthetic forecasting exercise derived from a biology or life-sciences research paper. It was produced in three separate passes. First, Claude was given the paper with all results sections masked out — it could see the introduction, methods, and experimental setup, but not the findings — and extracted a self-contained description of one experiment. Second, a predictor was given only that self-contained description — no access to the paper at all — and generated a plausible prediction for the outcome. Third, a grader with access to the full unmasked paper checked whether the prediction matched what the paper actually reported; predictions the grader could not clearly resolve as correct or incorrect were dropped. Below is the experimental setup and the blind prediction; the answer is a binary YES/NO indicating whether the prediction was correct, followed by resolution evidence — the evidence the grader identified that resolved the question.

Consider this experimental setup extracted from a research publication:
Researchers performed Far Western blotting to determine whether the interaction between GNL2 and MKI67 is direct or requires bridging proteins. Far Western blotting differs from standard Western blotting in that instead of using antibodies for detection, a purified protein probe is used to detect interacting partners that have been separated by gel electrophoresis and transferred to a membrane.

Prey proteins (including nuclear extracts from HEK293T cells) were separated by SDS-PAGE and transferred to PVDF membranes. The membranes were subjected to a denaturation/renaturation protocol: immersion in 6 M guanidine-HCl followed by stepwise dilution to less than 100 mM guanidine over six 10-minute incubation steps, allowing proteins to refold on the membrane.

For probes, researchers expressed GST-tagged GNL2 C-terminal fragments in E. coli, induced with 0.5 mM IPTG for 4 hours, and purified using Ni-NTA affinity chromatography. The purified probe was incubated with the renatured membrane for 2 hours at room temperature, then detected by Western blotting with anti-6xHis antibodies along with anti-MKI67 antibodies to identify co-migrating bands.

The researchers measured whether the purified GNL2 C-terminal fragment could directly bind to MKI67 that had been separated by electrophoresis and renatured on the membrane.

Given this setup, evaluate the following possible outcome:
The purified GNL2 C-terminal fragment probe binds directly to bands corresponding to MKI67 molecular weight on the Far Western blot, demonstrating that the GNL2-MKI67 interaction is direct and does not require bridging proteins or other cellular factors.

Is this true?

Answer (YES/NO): YES